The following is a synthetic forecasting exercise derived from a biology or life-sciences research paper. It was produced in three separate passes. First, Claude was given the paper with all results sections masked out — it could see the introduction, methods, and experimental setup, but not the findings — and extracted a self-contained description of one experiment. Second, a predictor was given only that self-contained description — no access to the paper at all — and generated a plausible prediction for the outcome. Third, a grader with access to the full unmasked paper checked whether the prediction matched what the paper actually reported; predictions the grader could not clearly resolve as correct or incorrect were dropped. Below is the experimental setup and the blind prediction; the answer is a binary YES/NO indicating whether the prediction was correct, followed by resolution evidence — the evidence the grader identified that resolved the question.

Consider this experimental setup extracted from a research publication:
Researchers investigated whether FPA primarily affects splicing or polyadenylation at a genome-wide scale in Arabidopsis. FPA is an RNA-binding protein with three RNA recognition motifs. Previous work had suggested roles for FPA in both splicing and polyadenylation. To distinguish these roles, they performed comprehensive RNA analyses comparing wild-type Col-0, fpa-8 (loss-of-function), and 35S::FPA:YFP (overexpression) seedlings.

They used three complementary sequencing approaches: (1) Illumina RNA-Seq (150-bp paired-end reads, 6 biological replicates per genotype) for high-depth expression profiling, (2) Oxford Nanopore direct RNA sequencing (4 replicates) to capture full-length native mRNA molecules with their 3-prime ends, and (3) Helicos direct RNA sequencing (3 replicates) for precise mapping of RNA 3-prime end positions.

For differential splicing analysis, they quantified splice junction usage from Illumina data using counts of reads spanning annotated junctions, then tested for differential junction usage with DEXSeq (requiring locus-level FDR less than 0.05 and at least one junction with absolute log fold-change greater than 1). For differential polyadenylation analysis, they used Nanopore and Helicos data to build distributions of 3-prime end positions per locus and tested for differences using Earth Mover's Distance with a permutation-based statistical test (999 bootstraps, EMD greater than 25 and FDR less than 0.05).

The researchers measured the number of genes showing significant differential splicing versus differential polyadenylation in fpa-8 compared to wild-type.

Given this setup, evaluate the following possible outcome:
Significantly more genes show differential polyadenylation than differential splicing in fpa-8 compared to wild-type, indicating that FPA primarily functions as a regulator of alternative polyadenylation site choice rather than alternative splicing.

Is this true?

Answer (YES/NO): YES